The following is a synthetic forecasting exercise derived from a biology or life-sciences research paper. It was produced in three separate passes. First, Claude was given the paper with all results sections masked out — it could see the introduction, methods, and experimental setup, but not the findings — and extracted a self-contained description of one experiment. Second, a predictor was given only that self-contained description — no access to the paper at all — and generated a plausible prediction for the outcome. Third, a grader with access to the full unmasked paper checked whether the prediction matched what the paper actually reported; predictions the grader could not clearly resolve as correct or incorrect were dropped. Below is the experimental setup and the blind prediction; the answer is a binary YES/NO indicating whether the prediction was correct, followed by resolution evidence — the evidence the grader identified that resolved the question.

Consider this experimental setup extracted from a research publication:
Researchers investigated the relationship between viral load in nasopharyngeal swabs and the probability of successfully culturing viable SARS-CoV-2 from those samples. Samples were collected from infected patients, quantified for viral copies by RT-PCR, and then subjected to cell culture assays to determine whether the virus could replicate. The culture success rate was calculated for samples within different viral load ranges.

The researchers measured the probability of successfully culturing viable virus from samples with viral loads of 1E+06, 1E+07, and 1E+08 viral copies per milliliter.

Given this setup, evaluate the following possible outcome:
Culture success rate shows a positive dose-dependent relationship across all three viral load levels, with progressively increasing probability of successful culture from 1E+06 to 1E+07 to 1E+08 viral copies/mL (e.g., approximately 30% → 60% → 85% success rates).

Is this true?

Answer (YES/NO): NO